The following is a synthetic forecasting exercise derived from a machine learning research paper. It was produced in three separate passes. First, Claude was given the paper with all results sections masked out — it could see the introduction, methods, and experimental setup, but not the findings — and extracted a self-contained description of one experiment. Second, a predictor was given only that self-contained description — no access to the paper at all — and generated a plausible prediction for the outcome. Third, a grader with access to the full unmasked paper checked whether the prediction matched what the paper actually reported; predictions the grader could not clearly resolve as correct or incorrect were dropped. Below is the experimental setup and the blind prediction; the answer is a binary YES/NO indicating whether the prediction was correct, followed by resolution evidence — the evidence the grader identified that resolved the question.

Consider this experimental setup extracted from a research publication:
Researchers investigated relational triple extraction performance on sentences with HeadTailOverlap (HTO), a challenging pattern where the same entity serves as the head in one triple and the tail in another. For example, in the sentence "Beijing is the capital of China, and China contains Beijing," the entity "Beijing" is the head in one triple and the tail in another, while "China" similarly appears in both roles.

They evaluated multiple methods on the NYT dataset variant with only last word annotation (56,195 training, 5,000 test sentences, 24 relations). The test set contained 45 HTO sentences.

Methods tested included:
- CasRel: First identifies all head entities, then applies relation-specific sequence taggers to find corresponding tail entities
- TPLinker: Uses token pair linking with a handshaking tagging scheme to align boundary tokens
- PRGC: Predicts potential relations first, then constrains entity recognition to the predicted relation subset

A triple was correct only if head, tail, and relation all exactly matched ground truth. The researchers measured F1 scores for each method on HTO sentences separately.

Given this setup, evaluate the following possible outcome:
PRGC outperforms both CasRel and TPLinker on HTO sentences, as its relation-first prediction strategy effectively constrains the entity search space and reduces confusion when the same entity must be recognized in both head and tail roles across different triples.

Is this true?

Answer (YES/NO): NO